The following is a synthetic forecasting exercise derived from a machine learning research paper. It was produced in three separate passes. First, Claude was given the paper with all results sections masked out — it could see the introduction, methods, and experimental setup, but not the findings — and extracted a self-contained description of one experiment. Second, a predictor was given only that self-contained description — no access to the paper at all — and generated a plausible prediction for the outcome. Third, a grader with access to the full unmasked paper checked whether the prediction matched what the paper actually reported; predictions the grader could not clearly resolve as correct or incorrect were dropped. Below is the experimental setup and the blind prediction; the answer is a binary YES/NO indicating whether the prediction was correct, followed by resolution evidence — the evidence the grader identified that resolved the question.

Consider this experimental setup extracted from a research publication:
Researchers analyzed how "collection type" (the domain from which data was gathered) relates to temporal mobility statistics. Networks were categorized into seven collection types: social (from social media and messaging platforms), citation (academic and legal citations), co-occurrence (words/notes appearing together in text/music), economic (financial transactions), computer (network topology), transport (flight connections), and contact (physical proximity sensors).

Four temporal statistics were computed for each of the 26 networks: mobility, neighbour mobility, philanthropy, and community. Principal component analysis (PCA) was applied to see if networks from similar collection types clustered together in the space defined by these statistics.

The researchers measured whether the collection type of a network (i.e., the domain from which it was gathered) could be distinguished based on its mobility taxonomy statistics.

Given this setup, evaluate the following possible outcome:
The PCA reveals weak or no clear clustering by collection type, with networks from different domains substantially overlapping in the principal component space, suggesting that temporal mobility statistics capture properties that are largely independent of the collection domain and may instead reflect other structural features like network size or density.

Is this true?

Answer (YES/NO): NO